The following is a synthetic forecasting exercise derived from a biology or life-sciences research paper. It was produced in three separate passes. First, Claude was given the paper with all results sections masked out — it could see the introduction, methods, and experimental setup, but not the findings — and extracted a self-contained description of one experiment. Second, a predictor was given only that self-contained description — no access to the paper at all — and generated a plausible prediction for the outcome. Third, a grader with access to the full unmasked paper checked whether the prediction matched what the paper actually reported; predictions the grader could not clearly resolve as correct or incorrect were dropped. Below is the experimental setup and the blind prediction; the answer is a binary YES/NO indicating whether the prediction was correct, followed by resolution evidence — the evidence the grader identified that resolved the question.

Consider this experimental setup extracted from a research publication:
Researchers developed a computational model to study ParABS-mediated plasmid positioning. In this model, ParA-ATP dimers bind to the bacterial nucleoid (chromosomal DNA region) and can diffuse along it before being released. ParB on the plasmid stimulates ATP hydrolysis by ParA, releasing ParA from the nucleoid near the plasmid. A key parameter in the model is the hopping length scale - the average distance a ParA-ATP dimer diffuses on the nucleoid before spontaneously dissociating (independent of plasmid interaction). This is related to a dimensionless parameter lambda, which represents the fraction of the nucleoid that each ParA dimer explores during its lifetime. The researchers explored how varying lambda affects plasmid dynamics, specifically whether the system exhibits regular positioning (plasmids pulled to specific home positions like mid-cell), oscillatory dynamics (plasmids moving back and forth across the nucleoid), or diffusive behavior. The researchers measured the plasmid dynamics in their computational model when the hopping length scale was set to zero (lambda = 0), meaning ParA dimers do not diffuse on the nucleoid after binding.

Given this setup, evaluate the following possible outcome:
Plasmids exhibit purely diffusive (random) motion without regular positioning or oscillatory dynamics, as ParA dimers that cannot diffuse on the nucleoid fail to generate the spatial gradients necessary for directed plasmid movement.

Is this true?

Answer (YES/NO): NO